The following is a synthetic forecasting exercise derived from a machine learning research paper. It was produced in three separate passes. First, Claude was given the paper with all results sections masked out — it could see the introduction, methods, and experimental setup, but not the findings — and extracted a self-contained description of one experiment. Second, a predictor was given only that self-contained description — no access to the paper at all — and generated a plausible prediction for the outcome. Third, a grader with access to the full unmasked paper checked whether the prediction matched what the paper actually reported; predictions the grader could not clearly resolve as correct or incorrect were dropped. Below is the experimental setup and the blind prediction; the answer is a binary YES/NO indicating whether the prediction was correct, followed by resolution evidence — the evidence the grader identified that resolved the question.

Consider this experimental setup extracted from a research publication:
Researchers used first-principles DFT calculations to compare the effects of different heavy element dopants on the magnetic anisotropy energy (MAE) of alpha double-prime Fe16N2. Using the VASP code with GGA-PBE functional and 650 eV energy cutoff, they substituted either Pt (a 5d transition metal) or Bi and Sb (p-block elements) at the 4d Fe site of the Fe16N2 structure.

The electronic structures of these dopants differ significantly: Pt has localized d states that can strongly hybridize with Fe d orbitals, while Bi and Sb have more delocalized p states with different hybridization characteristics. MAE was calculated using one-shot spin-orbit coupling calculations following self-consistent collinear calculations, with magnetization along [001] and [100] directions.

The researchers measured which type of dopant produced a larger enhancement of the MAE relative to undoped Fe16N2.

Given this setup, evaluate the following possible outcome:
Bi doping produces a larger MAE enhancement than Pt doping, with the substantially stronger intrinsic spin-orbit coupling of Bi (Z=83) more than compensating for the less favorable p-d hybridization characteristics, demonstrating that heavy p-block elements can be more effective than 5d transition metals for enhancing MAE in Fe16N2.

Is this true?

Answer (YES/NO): NO